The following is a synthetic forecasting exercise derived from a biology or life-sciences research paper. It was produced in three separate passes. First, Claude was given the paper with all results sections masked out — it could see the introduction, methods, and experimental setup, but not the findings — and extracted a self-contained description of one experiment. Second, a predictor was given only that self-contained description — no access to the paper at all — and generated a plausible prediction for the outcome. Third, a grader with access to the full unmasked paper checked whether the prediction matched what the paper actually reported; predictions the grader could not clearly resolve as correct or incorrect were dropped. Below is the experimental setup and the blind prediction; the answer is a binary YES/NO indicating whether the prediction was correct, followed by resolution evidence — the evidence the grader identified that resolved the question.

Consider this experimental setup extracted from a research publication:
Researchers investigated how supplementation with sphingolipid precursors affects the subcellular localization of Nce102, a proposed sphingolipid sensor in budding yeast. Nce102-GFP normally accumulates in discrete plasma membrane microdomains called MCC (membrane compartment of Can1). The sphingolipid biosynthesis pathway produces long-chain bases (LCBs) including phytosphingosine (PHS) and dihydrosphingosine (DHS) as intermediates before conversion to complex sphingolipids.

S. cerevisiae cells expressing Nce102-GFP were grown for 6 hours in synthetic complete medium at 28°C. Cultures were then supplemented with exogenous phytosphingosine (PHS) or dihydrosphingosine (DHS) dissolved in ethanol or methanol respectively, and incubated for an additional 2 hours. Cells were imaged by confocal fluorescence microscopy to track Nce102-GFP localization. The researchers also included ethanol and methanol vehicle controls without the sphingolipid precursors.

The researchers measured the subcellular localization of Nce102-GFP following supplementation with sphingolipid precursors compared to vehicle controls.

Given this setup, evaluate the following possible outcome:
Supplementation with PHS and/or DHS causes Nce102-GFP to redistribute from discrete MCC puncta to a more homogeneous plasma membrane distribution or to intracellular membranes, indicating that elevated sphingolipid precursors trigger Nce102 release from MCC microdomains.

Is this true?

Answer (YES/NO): YES